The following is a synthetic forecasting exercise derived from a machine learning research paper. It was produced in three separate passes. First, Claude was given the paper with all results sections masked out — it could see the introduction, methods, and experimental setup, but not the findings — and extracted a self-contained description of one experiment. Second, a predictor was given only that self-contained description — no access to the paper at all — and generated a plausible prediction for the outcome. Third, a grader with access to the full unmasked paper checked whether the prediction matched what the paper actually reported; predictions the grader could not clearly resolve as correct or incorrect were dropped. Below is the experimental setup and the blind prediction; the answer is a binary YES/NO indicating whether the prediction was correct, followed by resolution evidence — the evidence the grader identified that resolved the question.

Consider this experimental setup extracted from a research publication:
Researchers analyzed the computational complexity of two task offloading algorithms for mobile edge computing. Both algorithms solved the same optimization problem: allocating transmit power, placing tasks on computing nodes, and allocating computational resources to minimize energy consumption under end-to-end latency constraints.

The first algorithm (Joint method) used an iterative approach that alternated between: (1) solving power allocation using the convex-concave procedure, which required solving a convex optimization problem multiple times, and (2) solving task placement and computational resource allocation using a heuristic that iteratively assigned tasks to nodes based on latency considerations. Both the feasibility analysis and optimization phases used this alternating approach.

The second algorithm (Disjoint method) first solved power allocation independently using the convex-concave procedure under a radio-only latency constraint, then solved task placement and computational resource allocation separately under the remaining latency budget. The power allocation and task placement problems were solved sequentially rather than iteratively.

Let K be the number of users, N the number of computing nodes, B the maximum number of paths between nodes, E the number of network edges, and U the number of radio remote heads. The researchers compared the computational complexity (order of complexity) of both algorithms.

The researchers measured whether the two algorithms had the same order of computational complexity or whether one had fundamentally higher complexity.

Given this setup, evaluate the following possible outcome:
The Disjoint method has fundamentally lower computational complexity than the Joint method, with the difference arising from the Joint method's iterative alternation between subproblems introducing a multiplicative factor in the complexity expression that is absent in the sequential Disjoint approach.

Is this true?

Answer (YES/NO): NO